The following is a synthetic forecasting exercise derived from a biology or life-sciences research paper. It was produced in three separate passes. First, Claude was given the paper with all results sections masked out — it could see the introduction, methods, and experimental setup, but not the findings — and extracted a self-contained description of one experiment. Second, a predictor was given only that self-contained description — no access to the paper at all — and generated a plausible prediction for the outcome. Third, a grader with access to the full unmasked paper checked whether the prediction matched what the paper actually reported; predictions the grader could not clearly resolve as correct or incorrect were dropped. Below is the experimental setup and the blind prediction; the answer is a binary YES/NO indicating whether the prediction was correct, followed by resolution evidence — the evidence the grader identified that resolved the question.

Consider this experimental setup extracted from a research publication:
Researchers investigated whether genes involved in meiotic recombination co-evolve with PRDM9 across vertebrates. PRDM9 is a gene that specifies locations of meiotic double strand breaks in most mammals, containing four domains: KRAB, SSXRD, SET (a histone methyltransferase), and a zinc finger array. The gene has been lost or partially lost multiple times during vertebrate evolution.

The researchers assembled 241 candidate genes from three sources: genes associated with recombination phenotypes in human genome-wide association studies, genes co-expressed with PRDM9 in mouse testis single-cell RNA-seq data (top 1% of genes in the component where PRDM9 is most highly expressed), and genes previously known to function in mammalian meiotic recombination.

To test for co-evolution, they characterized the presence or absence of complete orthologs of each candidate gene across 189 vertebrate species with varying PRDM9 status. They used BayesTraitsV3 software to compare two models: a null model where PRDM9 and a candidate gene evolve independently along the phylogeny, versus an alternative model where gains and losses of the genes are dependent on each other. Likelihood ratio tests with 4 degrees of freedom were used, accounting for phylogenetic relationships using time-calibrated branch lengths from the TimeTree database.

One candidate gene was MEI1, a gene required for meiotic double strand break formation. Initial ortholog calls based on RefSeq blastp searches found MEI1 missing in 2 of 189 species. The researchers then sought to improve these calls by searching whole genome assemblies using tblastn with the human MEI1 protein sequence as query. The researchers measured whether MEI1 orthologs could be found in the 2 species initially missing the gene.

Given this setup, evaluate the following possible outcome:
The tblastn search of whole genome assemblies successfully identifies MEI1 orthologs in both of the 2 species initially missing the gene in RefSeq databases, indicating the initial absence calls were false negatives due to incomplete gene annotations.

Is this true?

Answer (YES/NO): YES